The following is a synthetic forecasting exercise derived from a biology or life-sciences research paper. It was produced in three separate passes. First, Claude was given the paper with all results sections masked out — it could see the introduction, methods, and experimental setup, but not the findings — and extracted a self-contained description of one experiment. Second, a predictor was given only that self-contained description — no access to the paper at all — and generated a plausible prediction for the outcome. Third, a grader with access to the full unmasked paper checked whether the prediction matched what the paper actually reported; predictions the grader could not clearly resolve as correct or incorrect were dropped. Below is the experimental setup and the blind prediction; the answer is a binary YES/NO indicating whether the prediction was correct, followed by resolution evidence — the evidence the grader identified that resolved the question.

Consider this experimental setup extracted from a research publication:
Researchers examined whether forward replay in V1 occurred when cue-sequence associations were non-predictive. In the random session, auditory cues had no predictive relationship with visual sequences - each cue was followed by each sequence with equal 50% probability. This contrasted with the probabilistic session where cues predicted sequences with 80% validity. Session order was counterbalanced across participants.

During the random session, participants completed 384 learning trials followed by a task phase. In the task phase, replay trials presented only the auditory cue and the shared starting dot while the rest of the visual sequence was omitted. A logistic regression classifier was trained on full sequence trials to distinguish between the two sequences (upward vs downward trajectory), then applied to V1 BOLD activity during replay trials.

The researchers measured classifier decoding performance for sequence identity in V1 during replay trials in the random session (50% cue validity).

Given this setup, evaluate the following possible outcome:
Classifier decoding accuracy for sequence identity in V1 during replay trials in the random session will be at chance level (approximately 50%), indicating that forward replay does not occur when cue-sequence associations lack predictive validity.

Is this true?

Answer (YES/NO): NO